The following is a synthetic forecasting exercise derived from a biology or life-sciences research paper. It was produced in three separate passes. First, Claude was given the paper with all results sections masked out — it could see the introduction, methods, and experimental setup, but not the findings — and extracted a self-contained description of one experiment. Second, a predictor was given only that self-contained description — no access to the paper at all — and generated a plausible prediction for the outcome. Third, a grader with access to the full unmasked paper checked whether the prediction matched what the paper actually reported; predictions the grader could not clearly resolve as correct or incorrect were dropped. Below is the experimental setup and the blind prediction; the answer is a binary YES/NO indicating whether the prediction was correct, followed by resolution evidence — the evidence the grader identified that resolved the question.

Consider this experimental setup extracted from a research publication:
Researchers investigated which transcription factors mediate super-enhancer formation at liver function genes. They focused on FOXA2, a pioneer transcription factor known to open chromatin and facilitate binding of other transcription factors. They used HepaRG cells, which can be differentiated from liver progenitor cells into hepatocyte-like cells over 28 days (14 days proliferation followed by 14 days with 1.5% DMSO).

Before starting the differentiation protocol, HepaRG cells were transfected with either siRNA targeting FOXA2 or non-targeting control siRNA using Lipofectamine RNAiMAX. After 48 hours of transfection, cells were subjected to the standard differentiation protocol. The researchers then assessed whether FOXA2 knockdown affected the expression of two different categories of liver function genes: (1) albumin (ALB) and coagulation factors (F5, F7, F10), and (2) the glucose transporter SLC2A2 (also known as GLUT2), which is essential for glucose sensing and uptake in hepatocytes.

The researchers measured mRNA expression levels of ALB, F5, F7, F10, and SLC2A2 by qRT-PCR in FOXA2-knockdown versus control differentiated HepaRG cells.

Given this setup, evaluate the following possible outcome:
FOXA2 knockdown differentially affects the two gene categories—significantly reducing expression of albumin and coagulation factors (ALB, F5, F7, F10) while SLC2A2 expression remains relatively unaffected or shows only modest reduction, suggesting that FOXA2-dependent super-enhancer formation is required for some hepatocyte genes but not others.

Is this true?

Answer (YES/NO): NO